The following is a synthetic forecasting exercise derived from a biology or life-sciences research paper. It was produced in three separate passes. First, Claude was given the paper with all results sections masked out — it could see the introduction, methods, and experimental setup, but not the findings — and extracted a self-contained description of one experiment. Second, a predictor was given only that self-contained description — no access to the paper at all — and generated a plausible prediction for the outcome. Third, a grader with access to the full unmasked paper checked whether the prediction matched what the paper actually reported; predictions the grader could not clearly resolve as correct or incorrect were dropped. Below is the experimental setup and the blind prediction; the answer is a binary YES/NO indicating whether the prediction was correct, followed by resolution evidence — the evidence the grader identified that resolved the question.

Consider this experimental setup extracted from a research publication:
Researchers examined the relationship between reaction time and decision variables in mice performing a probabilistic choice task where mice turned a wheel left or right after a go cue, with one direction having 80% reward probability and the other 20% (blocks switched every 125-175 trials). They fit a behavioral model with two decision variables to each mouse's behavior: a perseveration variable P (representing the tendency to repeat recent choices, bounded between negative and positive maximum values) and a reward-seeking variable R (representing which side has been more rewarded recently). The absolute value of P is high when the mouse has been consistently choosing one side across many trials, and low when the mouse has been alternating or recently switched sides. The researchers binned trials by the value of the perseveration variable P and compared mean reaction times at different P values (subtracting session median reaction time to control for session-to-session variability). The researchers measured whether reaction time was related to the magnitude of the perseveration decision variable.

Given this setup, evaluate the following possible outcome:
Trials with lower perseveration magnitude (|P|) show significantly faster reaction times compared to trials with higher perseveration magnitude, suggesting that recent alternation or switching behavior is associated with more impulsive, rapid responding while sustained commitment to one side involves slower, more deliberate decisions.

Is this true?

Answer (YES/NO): NO